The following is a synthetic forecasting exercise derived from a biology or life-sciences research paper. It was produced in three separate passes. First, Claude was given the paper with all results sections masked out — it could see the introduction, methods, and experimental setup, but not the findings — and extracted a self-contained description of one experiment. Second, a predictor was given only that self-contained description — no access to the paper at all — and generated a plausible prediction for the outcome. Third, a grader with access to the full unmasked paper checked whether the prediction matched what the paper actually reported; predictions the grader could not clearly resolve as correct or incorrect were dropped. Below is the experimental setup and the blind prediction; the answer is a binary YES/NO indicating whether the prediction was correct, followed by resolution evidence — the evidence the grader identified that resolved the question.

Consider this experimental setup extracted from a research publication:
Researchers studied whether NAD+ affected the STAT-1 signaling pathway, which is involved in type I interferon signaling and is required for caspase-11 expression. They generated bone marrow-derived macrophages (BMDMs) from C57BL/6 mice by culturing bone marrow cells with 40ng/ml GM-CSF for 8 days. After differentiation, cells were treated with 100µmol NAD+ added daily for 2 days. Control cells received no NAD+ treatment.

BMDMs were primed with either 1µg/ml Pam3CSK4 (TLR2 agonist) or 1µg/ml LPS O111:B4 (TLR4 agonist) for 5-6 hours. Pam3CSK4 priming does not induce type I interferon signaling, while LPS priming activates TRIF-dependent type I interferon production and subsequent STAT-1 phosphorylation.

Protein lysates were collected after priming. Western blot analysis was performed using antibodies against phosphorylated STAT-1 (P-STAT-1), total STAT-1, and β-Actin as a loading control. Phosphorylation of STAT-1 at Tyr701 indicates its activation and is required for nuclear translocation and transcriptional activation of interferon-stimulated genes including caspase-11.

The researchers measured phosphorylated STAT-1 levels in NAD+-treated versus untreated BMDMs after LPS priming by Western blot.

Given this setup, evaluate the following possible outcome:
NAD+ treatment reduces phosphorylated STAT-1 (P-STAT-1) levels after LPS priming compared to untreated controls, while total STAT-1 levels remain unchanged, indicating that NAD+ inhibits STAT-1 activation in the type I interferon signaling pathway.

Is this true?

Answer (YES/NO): NO